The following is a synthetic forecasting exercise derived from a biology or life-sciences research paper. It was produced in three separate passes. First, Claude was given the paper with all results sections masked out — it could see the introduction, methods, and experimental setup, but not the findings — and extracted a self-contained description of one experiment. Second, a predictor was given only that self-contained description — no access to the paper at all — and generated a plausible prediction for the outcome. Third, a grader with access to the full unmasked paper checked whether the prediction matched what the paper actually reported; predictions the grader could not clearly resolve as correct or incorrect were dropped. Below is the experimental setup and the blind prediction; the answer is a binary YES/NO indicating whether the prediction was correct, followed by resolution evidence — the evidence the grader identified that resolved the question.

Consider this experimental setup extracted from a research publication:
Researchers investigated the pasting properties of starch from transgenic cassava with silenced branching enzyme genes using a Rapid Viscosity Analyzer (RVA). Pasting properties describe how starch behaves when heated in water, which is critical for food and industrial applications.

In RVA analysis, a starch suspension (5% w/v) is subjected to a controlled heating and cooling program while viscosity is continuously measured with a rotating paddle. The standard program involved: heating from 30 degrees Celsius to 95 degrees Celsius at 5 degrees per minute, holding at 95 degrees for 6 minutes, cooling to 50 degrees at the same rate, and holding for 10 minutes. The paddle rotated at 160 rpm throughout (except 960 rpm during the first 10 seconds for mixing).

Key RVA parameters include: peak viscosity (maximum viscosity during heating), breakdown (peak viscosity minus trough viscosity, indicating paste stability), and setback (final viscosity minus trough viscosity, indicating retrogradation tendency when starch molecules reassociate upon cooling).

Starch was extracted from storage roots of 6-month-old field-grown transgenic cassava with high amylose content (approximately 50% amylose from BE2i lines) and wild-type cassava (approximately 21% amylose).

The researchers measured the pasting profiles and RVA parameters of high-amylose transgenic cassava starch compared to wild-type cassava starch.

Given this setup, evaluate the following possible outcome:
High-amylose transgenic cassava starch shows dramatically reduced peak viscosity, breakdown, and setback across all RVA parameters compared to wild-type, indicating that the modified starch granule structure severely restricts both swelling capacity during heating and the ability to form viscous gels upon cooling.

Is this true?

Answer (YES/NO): NO